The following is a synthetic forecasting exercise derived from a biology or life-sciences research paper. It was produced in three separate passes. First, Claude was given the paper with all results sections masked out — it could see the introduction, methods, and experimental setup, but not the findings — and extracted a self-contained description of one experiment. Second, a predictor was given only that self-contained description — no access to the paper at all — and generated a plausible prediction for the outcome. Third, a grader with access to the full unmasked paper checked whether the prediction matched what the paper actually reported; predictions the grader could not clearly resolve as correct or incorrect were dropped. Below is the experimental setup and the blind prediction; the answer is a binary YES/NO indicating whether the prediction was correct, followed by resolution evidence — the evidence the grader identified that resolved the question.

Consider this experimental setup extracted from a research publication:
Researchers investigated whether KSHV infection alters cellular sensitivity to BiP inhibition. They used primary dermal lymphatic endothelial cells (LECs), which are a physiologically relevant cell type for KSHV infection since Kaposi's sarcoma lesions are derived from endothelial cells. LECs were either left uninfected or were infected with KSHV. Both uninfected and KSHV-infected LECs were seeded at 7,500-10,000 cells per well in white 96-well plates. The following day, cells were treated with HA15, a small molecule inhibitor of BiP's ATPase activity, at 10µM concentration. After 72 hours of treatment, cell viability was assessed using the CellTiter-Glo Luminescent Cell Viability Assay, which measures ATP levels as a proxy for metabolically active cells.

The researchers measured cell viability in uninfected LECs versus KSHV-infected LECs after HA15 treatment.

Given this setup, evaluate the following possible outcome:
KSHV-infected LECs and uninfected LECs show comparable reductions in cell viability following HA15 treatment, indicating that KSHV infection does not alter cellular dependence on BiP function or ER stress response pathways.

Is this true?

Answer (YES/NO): NO